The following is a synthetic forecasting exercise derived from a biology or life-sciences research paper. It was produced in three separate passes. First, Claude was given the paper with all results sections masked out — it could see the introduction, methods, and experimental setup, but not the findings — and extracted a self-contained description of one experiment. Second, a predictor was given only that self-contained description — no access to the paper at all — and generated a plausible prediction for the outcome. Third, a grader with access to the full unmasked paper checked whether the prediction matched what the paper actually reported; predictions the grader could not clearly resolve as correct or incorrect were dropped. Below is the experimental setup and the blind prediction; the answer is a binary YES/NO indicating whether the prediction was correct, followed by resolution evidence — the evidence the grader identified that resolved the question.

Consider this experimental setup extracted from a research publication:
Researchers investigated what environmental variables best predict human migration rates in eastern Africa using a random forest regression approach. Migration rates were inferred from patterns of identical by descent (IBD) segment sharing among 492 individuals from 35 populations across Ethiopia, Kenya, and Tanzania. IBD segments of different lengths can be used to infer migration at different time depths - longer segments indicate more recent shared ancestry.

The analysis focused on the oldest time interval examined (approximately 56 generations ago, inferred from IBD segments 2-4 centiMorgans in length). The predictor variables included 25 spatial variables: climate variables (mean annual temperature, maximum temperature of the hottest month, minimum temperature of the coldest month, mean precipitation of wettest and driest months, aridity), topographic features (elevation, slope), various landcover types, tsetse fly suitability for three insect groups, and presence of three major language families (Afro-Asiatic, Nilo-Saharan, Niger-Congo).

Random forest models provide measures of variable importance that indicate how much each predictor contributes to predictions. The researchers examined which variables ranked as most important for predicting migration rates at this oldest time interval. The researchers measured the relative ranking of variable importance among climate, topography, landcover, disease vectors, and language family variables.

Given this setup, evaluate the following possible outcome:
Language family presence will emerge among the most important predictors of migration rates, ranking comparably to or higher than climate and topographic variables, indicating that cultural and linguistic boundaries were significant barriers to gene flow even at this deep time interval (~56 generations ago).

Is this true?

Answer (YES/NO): NO